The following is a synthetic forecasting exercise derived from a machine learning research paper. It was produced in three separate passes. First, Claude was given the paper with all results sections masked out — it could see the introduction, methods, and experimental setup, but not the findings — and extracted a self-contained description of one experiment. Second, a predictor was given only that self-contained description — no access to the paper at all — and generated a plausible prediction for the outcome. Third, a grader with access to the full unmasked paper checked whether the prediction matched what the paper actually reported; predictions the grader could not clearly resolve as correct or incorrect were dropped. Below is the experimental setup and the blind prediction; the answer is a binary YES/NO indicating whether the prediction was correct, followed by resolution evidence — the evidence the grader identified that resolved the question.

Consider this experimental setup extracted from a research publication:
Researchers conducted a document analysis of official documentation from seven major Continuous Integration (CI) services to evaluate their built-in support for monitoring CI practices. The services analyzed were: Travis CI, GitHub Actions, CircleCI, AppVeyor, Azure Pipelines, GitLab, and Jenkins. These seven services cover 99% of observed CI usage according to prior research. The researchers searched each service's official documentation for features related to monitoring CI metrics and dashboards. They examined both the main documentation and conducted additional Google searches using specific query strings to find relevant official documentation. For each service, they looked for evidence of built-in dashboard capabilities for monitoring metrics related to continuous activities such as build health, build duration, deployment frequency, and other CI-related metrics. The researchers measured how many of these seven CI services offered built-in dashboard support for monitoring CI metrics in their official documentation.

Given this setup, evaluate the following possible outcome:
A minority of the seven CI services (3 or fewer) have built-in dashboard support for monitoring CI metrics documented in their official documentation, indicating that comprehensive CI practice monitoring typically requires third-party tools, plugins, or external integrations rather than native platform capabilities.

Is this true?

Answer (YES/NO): YES